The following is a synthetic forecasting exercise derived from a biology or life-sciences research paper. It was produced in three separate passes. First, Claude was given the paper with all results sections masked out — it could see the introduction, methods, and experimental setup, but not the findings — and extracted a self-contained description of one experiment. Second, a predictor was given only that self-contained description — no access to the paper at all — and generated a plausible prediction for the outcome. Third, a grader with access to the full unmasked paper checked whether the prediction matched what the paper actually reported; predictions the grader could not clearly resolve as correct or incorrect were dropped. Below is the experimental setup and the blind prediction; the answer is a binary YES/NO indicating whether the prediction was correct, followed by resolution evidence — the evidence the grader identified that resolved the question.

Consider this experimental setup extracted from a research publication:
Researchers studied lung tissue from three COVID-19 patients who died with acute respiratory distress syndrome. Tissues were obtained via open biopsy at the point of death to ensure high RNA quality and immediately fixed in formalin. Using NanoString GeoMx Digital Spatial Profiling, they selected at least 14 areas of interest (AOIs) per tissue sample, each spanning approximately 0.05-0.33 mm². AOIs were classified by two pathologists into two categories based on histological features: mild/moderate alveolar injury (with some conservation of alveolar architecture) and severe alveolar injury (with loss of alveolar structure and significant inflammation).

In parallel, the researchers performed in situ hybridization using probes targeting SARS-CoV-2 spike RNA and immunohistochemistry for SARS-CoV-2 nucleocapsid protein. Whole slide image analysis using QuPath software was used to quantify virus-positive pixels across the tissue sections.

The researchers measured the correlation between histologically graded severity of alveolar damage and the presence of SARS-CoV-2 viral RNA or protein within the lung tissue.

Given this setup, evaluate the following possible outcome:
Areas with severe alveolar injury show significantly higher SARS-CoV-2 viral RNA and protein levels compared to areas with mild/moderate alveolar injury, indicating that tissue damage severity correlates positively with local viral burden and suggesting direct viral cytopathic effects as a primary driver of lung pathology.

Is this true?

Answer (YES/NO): NO